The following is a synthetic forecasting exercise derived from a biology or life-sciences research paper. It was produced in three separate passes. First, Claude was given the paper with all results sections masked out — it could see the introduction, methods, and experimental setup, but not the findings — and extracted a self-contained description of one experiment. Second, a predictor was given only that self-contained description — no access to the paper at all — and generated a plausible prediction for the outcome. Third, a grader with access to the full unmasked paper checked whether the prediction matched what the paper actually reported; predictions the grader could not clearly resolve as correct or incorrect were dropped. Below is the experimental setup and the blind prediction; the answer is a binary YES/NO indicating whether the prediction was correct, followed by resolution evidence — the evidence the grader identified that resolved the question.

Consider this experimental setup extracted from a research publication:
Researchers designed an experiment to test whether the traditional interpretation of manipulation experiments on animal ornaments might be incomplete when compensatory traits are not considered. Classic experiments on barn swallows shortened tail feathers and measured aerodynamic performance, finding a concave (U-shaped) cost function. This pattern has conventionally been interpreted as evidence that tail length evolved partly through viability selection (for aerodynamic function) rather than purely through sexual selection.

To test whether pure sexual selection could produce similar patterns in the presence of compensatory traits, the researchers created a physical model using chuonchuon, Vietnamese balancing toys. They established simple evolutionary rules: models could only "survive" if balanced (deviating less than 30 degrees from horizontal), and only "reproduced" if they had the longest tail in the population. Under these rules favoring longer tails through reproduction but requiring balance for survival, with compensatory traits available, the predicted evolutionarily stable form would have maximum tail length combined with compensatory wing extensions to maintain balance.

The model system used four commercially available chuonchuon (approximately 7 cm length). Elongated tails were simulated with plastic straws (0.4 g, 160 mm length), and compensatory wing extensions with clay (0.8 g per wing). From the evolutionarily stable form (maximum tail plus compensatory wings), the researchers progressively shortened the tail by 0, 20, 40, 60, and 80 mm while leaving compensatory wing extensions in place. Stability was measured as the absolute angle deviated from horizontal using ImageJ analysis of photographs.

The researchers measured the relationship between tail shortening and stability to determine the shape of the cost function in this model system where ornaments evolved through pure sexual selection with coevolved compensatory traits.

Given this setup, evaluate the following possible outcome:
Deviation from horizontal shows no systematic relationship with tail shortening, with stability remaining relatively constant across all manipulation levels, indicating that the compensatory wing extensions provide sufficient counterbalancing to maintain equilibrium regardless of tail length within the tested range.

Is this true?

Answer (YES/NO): NO